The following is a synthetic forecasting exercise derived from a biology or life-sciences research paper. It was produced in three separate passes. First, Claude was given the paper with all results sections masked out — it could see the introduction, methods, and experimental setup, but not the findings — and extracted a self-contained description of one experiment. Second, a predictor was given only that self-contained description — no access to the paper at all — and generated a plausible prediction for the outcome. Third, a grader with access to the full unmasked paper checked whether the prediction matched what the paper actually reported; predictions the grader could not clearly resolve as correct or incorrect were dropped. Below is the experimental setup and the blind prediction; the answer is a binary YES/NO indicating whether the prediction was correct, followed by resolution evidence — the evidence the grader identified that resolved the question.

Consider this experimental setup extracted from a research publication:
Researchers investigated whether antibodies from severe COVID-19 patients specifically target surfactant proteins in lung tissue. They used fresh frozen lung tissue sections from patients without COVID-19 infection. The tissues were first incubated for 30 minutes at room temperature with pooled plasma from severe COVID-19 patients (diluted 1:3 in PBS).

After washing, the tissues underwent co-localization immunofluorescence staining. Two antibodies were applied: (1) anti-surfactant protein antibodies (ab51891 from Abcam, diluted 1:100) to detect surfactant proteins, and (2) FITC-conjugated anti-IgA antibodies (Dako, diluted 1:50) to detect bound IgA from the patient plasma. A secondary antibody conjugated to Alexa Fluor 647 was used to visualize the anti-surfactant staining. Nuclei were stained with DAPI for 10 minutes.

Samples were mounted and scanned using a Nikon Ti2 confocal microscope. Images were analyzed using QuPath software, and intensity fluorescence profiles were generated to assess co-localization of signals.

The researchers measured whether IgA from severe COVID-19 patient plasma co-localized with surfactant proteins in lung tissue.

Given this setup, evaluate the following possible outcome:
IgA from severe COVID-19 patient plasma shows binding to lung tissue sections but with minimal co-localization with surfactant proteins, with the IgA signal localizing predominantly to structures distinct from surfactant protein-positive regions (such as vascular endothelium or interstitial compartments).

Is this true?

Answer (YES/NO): NO